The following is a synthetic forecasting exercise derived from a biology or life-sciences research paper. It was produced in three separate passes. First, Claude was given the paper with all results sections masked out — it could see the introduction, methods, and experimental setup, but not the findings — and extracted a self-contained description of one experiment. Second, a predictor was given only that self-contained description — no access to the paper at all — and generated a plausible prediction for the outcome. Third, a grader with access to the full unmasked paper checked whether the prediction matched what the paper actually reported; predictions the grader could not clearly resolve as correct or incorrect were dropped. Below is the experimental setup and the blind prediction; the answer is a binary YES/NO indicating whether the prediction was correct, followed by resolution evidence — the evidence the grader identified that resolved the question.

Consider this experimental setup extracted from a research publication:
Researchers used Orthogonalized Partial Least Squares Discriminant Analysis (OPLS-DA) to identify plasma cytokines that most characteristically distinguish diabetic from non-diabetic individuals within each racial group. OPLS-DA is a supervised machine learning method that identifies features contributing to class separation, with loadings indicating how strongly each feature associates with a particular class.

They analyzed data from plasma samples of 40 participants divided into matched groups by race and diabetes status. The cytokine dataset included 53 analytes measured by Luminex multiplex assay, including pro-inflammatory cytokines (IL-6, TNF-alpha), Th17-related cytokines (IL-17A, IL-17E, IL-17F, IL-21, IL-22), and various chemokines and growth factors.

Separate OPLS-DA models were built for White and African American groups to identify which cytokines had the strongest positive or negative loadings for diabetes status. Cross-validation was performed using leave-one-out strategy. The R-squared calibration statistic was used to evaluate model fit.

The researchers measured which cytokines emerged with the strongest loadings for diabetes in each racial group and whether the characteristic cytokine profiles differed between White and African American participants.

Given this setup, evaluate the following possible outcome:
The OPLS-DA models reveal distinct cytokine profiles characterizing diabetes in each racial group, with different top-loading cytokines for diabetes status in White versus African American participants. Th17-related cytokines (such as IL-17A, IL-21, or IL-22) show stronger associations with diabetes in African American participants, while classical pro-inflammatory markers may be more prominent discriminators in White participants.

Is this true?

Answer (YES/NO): YES